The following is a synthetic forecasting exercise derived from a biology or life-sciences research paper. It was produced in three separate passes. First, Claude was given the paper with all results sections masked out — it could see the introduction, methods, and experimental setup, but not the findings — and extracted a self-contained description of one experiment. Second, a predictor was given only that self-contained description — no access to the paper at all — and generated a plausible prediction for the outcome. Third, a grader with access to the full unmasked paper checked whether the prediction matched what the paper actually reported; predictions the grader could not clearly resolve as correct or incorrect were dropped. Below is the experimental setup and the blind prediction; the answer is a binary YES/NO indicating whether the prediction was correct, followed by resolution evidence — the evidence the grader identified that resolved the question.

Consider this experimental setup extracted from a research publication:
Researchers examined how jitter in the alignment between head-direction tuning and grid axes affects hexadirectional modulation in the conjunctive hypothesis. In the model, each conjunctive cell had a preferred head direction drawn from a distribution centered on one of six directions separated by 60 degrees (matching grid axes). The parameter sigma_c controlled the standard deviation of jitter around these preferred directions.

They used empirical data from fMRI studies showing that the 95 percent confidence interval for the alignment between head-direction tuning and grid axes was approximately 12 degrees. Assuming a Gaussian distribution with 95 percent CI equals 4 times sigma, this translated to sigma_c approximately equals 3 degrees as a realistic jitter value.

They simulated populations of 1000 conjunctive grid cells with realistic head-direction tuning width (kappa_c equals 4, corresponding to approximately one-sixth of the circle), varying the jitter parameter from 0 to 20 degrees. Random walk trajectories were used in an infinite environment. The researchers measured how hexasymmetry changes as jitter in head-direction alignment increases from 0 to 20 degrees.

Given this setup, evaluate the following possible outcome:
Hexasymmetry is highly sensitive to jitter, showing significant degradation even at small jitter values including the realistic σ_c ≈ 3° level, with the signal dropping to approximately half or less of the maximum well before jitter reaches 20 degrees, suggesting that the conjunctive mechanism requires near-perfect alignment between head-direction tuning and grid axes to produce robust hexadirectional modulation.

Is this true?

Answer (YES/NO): NO